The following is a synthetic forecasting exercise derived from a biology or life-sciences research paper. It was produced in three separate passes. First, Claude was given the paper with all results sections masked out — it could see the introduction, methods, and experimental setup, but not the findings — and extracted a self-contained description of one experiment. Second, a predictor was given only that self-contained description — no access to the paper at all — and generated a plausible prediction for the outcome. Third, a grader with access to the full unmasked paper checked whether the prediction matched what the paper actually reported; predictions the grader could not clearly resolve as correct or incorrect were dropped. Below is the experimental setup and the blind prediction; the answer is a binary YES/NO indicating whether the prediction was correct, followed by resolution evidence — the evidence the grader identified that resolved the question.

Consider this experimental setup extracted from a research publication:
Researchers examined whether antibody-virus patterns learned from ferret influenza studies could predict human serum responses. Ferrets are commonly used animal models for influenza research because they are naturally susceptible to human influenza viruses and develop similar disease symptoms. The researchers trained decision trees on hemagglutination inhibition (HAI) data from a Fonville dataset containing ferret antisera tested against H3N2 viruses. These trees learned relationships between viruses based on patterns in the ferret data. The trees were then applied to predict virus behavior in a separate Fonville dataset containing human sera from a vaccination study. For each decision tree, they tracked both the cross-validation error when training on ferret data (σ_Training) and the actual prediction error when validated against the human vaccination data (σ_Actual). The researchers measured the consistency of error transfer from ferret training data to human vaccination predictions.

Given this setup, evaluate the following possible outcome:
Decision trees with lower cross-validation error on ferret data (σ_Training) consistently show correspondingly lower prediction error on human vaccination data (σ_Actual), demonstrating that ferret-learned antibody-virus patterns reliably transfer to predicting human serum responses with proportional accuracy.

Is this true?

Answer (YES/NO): NO